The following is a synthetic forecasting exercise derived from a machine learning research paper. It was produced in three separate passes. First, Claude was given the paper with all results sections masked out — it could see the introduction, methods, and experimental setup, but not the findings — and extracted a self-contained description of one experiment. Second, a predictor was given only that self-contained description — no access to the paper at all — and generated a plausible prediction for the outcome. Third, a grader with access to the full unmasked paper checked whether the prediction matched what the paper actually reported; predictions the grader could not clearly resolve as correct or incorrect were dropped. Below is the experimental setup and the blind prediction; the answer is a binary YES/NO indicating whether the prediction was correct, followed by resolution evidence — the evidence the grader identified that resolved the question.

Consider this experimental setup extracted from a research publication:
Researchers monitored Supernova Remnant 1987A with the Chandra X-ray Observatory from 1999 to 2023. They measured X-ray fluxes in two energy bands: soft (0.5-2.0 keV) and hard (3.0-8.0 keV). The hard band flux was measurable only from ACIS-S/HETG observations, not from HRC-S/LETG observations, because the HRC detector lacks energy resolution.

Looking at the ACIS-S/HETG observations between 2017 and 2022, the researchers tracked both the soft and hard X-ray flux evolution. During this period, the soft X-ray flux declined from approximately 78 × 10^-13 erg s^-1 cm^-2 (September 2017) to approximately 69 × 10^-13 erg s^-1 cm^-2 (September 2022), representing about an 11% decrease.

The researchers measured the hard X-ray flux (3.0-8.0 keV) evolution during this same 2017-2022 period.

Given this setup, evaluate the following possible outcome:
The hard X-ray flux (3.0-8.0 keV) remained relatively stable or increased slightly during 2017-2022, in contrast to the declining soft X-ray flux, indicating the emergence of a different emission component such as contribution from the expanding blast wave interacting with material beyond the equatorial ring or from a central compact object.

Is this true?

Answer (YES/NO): NO